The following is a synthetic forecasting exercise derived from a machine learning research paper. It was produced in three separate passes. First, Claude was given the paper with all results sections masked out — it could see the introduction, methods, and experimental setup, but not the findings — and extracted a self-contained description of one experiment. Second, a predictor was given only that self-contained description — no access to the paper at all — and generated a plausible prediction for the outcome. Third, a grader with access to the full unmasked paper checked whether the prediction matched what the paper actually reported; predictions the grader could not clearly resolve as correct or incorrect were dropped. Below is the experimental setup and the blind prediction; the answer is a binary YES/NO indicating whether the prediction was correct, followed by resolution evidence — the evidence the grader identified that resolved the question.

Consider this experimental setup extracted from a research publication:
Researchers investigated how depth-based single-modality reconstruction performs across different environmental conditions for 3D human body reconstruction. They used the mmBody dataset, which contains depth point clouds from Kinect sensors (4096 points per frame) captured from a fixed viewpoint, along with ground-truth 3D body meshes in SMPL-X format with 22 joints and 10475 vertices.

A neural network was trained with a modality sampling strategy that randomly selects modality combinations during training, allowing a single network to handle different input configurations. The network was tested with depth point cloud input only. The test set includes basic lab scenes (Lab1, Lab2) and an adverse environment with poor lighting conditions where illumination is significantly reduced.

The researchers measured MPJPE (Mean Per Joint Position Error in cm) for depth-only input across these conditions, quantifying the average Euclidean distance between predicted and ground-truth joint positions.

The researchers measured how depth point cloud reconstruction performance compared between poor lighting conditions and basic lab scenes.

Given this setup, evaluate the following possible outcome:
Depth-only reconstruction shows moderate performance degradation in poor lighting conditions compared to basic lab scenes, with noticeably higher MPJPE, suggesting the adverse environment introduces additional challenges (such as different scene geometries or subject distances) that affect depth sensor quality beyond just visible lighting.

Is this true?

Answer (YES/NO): NO